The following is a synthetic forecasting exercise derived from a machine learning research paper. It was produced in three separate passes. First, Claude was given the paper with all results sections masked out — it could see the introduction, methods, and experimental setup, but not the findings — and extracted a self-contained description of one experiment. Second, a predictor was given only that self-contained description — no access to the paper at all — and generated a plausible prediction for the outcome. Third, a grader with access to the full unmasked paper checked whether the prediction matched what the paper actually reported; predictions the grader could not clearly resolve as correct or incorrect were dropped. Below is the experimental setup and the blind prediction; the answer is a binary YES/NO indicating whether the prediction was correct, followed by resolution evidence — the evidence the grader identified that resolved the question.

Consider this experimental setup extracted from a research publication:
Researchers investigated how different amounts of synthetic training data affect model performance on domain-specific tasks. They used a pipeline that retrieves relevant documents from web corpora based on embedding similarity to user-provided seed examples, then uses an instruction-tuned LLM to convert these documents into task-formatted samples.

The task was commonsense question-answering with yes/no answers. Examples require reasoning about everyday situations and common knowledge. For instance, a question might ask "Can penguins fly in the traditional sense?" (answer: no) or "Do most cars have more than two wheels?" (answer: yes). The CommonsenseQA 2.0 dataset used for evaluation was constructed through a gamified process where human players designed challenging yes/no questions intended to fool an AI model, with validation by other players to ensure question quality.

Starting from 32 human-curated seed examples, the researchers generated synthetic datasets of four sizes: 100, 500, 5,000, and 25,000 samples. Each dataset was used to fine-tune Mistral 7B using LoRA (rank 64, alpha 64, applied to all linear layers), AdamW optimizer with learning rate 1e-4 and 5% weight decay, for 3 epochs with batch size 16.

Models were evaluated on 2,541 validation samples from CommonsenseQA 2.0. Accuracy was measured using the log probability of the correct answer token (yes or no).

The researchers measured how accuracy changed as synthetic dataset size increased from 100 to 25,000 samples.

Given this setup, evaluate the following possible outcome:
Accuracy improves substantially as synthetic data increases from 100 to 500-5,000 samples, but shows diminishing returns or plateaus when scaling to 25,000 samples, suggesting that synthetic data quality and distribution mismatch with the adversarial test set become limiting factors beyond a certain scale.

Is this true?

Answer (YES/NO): NO